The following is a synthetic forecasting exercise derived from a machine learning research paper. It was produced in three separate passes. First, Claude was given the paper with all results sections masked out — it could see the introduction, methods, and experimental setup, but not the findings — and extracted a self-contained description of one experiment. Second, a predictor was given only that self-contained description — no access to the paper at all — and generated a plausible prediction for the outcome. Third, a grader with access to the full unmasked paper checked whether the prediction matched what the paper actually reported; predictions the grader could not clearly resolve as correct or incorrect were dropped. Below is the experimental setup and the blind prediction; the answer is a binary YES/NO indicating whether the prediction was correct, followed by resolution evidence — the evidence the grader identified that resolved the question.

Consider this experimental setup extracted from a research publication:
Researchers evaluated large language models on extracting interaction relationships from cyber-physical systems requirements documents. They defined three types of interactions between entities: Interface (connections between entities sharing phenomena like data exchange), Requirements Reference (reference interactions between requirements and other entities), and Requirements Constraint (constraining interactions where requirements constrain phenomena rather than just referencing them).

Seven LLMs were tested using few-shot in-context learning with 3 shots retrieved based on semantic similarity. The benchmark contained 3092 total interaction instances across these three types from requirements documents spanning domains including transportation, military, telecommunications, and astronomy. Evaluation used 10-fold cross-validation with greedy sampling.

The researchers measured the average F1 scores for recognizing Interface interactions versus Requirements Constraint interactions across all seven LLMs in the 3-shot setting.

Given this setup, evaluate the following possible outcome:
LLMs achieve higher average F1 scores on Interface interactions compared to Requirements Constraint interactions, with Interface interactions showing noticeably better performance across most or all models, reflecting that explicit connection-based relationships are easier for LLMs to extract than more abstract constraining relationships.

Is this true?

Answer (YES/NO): YES